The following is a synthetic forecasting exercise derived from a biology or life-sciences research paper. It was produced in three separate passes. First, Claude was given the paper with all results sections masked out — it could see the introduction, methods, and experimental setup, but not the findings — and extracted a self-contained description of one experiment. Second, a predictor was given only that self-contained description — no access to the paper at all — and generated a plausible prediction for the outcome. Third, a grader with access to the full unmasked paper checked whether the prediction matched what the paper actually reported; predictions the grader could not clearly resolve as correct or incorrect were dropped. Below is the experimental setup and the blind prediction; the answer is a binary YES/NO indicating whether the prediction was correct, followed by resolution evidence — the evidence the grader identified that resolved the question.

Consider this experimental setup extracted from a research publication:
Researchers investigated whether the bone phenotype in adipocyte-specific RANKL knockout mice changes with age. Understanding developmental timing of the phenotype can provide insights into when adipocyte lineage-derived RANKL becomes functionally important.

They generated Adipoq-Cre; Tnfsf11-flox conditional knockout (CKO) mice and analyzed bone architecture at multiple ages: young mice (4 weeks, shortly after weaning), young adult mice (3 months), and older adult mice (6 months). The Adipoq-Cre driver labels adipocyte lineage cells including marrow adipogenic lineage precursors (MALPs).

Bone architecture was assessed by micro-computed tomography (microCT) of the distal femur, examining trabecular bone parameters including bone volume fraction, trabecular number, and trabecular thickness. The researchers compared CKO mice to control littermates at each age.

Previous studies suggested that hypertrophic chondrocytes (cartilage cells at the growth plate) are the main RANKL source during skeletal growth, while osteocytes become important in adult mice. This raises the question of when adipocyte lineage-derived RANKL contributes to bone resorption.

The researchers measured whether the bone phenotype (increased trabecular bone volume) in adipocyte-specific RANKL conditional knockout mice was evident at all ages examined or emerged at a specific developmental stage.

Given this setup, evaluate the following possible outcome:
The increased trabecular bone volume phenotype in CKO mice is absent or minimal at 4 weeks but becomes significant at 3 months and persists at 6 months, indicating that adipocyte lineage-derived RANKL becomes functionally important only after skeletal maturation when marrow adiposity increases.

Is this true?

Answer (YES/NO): NO